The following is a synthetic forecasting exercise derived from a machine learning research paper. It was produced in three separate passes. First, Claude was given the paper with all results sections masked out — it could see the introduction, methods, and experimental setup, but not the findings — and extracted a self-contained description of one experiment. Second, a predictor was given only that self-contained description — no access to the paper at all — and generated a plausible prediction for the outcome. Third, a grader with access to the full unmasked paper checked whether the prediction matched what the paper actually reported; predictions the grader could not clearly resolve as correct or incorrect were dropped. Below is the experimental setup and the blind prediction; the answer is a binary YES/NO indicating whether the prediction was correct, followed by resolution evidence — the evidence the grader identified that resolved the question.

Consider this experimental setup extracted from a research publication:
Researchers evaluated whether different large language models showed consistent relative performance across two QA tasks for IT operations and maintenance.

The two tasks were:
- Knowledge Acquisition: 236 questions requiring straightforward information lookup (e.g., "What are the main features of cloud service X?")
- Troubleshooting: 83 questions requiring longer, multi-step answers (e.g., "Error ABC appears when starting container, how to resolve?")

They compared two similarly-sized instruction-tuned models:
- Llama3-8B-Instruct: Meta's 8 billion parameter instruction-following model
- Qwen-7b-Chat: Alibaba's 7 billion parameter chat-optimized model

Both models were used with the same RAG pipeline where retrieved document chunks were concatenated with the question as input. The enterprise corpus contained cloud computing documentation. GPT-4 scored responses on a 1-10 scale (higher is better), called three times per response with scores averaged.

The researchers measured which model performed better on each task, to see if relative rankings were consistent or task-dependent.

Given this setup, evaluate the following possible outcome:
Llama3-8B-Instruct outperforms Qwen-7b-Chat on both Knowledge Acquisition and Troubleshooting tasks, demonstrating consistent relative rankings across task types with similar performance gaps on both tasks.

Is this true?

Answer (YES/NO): NO